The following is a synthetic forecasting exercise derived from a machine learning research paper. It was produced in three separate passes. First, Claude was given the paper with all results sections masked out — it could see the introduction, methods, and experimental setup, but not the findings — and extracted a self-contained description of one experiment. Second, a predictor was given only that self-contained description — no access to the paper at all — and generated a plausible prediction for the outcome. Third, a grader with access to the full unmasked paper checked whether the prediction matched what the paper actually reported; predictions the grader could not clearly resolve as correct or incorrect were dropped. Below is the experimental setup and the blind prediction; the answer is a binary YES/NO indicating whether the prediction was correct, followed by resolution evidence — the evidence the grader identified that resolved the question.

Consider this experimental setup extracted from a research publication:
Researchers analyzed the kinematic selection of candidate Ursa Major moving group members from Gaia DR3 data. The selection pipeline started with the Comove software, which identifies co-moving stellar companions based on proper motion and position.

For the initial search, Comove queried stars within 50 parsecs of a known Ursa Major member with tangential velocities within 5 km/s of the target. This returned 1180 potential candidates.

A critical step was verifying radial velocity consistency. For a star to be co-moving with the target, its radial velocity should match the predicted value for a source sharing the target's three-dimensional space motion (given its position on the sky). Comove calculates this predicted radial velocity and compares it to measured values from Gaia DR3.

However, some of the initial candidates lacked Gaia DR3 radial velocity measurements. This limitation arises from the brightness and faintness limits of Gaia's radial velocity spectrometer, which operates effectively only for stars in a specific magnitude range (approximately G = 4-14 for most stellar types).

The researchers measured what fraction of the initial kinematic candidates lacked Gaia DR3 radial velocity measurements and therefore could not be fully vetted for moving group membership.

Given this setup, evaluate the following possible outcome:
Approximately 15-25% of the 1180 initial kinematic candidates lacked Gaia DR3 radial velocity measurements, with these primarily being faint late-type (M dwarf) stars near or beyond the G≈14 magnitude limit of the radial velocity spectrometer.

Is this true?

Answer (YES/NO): NO